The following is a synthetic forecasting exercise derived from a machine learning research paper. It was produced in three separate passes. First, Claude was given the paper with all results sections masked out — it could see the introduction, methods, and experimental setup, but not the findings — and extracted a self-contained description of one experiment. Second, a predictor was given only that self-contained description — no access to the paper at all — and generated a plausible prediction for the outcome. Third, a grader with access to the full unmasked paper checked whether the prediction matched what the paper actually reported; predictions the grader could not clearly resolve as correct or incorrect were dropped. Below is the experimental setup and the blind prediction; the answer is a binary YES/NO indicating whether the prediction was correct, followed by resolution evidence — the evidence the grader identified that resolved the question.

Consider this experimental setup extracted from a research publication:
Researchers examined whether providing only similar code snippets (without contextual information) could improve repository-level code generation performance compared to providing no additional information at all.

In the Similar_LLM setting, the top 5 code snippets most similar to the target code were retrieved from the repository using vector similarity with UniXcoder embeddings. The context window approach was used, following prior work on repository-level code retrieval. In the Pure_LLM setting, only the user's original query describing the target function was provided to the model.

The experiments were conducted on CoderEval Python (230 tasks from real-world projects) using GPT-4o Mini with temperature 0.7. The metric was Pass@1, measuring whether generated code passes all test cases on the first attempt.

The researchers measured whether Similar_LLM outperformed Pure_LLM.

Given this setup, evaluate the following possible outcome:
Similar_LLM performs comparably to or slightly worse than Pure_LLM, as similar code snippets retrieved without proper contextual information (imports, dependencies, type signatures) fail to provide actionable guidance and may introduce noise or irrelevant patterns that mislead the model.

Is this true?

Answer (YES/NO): NO